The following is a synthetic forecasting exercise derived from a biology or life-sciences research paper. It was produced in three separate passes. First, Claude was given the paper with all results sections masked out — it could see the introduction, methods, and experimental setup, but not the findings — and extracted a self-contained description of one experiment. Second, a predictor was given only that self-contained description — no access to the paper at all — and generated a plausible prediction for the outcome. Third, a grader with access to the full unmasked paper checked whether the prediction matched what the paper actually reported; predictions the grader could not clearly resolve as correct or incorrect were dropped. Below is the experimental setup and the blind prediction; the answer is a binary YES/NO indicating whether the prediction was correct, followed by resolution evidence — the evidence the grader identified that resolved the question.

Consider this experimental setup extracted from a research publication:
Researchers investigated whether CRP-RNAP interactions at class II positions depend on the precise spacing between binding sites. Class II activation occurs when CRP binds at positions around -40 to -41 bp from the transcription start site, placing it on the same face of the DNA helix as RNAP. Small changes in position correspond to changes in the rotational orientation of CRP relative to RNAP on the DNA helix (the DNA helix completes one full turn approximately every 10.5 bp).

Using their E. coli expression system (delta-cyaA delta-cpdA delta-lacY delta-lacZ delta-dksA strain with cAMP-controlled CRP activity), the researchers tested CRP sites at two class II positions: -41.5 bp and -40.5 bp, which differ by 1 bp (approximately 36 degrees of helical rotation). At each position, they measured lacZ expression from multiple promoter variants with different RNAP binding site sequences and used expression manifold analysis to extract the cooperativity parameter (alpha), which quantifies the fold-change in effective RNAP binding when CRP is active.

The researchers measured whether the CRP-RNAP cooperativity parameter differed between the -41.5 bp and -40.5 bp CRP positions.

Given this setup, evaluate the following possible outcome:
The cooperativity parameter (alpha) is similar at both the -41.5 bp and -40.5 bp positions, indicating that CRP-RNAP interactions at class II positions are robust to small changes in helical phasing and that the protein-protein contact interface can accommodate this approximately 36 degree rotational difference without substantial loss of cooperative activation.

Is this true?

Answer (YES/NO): NO